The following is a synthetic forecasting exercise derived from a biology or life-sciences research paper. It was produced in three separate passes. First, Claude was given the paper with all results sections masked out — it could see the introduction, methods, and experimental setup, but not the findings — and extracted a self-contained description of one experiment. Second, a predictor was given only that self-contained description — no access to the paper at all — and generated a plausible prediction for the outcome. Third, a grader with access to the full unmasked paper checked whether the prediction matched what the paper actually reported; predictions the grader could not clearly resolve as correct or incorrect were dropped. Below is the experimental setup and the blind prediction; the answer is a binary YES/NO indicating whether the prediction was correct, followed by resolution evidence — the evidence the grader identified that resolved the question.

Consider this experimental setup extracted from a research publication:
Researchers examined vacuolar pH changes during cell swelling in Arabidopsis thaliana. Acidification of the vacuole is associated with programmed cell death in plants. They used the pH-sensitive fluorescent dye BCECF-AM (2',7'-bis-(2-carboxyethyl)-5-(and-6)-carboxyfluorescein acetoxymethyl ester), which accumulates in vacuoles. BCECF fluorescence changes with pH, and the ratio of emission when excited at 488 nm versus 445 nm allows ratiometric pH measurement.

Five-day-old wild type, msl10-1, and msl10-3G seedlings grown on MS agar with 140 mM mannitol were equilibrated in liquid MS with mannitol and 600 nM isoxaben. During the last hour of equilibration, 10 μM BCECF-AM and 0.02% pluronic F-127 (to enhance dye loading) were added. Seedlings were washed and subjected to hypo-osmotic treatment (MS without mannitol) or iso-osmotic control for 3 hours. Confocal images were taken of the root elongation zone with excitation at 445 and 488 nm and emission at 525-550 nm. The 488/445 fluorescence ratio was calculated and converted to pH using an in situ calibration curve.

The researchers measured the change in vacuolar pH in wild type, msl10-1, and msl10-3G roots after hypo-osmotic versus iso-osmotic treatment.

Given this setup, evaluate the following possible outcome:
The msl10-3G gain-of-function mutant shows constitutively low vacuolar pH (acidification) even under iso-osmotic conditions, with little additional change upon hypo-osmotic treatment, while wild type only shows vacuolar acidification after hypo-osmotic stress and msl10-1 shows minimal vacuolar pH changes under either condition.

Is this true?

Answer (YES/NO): NO